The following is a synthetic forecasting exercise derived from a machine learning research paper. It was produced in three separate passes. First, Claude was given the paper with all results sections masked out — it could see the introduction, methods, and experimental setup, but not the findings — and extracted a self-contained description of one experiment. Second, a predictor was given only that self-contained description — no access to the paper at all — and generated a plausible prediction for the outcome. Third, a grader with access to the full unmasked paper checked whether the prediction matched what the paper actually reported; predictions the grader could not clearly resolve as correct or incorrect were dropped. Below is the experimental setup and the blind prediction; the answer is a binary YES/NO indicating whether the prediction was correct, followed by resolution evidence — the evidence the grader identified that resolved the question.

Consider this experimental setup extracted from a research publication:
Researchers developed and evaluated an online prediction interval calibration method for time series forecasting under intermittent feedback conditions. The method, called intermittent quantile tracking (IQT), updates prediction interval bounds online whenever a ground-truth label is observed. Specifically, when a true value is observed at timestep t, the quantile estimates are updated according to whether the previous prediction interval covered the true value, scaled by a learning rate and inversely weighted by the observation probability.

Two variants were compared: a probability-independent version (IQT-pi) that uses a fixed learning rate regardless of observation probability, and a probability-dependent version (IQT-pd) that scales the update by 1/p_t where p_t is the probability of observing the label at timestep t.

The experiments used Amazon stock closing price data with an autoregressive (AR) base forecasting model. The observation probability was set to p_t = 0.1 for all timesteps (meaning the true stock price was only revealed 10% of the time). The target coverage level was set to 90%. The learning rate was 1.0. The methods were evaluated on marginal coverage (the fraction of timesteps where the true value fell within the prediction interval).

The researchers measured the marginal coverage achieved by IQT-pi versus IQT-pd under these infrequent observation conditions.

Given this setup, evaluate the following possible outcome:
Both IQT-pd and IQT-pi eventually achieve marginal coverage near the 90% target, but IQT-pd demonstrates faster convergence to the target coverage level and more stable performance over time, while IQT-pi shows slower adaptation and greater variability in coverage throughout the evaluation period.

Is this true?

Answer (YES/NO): NO